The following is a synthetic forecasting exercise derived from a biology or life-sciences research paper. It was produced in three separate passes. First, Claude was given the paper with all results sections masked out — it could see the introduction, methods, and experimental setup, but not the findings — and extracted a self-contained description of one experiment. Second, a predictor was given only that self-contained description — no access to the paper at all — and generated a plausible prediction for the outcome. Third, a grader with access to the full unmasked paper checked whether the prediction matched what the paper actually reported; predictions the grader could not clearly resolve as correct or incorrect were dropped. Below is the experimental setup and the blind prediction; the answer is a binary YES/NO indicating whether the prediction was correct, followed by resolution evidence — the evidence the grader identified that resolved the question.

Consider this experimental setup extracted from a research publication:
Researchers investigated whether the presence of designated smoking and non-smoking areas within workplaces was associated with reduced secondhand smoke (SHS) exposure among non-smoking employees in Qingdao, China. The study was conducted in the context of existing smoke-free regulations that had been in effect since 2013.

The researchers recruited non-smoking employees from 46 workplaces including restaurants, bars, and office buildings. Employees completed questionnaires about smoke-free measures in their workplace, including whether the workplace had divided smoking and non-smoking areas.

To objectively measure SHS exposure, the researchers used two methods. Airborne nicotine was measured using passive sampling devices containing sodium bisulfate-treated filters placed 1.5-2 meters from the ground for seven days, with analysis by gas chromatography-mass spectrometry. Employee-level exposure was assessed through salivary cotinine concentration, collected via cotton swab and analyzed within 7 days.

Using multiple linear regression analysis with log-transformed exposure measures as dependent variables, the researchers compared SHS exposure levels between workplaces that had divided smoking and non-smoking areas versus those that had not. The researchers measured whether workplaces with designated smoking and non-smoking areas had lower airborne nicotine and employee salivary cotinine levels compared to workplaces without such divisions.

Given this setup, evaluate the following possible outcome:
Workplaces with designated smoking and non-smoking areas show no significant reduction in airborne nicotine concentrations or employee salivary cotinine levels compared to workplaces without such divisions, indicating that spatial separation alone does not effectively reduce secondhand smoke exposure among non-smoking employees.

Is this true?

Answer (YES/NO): NO